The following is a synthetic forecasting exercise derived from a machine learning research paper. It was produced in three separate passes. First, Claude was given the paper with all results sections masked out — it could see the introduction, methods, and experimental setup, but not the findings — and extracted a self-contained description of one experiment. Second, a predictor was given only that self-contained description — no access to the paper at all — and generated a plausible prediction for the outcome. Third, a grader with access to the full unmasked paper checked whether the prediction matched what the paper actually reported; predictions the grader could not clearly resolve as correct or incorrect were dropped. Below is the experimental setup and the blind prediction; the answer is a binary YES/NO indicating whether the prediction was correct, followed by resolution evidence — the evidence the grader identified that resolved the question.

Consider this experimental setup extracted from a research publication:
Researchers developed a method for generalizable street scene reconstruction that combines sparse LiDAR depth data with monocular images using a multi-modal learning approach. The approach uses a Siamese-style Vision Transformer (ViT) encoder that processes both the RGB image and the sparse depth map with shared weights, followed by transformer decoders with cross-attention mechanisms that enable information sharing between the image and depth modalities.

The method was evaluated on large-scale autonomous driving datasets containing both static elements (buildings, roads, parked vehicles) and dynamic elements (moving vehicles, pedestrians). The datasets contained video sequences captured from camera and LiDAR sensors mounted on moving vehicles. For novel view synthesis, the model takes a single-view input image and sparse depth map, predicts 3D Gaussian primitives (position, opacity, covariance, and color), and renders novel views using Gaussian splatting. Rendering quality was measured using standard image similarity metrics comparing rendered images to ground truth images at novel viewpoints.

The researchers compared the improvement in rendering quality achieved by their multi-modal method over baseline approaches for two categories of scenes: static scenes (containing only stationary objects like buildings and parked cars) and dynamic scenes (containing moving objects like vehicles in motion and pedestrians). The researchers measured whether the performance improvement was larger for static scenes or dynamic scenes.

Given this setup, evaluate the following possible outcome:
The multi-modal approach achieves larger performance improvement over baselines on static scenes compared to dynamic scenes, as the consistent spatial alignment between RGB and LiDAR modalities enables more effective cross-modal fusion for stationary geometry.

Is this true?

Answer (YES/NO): YES